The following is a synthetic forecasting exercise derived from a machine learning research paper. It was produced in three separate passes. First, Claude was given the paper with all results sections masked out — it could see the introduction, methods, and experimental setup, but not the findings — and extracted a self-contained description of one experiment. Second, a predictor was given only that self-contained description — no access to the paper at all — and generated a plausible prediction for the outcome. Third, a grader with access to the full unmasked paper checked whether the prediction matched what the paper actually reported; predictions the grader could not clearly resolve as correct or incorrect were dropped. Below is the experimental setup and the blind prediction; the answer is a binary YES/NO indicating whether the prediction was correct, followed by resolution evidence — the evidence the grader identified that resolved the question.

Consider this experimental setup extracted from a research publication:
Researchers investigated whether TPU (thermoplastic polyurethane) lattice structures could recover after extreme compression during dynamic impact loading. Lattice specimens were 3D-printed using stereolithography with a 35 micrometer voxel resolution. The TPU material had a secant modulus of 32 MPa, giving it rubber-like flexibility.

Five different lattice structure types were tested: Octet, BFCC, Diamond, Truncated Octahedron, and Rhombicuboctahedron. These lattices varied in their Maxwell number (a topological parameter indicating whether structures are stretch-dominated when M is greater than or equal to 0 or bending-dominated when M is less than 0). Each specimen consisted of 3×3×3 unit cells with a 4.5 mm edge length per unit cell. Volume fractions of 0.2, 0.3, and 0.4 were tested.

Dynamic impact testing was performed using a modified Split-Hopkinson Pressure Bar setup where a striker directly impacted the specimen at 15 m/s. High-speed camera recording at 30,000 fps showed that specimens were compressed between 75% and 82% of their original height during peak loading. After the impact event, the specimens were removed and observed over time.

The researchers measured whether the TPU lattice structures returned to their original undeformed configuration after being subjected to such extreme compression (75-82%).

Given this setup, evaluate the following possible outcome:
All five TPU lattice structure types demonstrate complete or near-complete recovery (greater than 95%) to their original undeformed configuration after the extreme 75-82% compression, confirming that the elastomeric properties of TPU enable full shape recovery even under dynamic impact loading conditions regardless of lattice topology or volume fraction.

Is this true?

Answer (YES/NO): YES